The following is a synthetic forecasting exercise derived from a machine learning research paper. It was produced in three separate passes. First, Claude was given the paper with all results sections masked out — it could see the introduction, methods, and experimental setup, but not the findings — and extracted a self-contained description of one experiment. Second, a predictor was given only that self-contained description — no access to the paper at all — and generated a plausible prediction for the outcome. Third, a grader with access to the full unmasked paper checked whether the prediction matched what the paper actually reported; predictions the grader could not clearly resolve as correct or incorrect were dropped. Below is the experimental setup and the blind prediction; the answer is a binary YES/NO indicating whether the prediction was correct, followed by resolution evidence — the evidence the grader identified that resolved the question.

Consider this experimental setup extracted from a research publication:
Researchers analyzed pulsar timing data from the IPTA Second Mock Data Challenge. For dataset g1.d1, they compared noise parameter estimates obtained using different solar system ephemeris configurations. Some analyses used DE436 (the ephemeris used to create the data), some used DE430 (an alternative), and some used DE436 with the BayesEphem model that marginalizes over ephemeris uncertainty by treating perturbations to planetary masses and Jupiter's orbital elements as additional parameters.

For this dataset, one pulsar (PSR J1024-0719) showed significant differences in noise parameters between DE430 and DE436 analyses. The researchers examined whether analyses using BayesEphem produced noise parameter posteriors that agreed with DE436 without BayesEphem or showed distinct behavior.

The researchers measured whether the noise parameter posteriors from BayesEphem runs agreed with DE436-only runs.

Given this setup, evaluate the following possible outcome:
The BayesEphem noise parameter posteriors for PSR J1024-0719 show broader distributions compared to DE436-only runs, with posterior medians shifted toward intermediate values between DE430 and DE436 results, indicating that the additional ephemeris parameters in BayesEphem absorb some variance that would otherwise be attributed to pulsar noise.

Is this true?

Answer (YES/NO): NO